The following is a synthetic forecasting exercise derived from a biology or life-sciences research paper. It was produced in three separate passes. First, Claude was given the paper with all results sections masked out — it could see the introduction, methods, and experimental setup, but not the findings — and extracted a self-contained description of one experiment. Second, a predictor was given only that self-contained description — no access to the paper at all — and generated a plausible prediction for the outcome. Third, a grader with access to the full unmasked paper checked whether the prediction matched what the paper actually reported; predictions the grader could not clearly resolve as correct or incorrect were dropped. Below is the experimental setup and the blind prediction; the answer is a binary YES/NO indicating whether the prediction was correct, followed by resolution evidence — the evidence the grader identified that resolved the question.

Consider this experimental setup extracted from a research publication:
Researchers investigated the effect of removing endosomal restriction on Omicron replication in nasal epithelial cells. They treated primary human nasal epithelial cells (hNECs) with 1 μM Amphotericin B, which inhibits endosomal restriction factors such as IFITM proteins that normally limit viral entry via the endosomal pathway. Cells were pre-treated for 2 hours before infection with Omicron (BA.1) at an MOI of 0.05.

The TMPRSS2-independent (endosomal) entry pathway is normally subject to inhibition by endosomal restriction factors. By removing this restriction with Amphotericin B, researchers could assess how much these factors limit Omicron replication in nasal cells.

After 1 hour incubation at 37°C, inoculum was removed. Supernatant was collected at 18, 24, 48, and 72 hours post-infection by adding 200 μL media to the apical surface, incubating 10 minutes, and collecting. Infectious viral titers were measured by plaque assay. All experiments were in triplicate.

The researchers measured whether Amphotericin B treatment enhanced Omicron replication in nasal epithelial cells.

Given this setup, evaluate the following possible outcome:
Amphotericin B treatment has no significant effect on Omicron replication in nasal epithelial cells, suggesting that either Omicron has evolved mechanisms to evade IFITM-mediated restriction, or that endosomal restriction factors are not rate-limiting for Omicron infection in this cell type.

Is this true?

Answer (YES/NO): YES